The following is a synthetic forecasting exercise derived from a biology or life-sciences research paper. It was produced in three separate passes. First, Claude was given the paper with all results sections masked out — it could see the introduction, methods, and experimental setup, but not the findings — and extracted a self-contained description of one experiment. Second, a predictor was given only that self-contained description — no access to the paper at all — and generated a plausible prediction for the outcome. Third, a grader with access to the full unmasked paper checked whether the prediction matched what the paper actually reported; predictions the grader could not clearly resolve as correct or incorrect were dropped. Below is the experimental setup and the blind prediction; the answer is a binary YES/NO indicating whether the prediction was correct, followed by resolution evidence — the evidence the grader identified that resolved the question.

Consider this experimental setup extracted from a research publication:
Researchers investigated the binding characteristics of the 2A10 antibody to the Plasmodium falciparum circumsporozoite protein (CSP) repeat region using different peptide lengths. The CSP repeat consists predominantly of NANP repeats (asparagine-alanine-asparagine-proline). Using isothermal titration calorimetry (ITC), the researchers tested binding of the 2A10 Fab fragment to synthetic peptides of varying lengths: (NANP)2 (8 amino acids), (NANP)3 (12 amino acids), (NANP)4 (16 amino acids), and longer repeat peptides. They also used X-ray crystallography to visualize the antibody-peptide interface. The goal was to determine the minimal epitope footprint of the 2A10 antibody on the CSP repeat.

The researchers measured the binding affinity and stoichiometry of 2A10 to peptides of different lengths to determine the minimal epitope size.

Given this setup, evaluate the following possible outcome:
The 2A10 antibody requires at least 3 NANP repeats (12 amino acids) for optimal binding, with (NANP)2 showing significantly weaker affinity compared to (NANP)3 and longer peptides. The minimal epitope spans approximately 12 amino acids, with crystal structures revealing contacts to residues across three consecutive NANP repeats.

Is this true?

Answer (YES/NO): NO